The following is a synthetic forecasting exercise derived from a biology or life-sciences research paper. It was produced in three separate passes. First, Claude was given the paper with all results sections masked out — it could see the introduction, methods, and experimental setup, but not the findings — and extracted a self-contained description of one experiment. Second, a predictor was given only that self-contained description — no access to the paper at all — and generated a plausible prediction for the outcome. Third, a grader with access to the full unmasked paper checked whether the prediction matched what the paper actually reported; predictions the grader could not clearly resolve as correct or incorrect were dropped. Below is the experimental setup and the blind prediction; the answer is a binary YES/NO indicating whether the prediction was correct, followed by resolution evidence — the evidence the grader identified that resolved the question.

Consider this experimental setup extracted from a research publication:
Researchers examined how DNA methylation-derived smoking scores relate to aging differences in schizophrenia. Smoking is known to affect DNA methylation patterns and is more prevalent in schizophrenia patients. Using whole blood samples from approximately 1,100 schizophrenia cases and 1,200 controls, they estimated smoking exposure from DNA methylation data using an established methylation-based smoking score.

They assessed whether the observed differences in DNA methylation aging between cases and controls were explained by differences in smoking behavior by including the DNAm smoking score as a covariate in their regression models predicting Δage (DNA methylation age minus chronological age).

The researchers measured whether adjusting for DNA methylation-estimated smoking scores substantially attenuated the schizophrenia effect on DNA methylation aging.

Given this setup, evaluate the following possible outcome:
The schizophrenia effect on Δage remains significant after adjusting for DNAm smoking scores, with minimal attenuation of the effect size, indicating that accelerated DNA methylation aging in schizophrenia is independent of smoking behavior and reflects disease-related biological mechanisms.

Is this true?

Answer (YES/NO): NO